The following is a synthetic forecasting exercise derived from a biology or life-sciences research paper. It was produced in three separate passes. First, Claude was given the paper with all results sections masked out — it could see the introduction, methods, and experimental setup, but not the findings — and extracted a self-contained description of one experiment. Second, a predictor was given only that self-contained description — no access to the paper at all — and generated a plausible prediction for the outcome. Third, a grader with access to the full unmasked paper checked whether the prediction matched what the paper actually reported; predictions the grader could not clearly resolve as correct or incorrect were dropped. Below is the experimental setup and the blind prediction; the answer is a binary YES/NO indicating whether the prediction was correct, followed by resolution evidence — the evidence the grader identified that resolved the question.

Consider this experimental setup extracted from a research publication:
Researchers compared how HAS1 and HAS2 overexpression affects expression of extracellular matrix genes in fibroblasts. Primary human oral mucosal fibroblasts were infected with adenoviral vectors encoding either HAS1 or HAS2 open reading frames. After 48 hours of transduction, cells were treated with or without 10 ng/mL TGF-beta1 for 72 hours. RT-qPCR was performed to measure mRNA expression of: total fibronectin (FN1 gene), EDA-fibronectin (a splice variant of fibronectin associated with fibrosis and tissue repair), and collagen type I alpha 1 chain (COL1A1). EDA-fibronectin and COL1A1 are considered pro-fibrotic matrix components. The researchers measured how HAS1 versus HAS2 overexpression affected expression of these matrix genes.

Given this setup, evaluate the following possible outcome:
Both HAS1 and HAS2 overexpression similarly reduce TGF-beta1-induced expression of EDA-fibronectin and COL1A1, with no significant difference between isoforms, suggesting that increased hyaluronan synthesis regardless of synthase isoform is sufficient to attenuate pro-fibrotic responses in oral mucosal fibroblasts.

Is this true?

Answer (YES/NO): NO